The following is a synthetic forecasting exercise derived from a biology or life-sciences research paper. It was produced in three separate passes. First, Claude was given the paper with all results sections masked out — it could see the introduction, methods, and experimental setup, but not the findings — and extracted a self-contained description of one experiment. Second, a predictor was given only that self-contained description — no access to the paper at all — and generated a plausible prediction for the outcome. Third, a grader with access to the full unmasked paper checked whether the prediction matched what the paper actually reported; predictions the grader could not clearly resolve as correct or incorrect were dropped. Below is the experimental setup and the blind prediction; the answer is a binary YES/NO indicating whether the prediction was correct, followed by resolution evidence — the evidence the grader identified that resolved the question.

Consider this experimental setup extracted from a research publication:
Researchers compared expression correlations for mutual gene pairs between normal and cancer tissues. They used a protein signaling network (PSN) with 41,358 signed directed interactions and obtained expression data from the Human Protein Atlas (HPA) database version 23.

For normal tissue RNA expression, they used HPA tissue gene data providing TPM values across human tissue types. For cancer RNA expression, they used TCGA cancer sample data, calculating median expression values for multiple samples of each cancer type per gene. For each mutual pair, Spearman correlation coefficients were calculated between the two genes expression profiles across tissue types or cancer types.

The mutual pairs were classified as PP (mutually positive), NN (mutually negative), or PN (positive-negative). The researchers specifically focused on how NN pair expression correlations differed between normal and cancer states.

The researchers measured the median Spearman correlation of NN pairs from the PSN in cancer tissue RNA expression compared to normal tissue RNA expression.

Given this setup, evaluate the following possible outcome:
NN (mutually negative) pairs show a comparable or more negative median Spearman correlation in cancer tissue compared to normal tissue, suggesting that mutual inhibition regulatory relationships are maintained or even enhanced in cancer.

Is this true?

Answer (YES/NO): YES